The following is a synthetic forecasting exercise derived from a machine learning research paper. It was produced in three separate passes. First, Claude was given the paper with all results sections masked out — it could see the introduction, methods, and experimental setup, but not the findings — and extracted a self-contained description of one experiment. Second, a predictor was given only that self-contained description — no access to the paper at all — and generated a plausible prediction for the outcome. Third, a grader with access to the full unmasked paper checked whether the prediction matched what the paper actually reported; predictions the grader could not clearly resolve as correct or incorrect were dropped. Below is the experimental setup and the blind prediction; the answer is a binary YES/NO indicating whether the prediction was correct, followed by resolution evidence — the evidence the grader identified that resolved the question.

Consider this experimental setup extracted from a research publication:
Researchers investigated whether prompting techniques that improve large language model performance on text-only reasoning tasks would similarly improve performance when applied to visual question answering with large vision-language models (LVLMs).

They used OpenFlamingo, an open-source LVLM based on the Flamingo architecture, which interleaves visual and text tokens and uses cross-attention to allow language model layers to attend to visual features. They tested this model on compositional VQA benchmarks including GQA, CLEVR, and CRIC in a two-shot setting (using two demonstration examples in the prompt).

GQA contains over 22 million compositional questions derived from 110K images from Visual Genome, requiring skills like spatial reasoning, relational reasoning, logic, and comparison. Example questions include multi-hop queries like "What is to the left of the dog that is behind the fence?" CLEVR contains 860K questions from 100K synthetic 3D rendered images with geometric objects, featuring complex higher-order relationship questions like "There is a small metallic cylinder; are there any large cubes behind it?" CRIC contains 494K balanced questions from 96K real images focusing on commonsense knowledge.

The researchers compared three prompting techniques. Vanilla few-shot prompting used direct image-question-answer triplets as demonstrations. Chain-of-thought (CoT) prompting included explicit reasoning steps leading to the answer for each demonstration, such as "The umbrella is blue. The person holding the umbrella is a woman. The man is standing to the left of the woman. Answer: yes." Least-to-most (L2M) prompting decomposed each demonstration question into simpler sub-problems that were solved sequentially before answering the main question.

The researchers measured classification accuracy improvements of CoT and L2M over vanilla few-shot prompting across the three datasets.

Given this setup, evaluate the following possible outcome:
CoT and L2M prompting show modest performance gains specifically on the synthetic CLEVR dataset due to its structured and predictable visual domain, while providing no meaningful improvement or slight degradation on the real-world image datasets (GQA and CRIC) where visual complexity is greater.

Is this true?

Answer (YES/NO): NO